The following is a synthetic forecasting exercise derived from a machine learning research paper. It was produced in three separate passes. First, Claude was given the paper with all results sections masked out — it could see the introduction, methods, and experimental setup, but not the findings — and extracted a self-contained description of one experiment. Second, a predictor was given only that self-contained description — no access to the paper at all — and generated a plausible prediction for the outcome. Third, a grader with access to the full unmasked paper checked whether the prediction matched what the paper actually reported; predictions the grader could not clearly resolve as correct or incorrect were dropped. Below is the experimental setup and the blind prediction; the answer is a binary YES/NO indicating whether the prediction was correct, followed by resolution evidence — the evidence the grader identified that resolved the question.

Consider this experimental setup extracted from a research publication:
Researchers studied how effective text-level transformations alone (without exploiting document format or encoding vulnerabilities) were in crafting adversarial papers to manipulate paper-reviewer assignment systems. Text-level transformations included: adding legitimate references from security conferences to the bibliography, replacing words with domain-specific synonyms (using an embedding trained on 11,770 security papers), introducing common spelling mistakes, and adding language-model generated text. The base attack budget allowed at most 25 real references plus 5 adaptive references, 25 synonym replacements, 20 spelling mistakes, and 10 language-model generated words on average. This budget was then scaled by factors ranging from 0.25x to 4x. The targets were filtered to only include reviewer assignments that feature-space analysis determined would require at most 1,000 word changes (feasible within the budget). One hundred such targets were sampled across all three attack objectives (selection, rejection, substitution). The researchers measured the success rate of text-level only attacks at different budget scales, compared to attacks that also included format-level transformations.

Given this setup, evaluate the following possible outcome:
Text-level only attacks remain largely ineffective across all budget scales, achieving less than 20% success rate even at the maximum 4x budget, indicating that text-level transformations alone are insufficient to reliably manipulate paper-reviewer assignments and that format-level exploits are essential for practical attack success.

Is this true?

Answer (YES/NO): NO